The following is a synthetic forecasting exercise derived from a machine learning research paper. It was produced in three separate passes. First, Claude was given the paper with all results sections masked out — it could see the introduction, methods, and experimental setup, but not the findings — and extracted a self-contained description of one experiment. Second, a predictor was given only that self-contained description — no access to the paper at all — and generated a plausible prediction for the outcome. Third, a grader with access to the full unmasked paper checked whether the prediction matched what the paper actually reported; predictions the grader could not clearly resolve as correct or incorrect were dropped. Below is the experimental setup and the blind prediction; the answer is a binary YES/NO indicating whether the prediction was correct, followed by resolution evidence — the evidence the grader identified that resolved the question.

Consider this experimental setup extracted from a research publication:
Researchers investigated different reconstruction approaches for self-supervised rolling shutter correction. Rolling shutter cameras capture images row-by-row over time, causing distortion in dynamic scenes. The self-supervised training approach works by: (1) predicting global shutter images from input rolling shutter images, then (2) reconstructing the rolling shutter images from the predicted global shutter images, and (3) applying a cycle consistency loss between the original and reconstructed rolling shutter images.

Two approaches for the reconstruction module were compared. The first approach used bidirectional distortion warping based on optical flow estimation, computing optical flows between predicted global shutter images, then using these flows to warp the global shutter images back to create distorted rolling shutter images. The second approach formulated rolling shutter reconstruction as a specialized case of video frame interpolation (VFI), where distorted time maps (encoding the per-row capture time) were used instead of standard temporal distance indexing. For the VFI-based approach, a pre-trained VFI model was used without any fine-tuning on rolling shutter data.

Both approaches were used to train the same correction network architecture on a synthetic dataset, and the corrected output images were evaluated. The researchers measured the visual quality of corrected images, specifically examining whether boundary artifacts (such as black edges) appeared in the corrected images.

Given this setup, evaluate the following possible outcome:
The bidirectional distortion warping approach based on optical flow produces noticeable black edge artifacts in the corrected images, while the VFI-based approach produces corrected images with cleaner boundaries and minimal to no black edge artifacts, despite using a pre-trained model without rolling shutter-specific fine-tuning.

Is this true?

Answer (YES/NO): YES